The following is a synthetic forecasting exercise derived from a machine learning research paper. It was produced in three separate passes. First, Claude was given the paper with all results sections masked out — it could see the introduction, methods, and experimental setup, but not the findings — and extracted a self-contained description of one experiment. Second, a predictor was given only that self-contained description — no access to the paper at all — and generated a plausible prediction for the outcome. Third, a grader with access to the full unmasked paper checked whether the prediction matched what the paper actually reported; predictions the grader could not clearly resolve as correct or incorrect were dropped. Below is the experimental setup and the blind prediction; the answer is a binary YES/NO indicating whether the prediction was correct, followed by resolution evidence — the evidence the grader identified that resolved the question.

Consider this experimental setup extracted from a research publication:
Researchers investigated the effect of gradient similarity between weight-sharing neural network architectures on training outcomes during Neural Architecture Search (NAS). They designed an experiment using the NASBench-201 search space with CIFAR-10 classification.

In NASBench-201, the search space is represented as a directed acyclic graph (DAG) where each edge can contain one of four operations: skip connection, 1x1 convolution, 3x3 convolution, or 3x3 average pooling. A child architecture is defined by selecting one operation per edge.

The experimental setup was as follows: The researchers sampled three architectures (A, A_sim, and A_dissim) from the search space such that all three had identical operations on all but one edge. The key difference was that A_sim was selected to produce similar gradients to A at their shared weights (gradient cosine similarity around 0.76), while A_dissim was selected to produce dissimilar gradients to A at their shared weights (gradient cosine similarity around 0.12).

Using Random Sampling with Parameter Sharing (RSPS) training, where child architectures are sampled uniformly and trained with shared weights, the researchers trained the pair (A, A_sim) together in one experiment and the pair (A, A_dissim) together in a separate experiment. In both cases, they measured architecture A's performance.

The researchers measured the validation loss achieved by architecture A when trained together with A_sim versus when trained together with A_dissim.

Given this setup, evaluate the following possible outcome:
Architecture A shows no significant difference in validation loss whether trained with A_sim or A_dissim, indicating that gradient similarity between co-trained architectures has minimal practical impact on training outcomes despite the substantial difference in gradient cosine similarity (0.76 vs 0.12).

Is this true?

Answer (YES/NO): NO